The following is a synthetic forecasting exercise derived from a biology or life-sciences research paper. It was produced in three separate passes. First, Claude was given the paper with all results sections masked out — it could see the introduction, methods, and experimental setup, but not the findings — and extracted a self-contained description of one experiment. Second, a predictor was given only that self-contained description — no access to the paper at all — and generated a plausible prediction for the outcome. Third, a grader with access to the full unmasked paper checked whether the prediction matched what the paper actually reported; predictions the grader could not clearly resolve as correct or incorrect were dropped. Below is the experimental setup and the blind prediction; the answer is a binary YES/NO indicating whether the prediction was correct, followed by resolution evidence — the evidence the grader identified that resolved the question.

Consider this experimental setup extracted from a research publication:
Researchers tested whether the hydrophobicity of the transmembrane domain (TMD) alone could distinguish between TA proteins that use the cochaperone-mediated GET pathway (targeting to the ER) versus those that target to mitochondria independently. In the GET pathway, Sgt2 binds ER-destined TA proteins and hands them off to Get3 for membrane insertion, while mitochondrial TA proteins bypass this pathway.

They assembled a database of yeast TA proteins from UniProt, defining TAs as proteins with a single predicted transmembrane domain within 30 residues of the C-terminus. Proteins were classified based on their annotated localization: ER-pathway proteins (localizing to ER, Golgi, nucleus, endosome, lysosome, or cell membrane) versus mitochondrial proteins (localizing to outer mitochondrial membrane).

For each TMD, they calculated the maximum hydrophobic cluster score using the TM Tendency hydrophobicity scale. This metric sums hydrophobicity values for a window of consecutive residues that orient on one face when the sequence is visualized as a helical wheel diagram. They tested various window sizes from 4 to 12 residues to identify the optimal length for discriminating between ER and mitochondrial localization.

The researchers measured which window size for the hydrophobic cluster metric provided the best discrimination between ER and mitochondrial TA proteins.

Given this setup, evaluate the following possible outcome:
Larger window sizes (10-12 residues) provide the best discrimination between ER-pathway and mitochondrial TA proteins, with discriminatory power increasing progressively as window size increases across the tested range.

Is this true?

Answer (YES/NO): NO